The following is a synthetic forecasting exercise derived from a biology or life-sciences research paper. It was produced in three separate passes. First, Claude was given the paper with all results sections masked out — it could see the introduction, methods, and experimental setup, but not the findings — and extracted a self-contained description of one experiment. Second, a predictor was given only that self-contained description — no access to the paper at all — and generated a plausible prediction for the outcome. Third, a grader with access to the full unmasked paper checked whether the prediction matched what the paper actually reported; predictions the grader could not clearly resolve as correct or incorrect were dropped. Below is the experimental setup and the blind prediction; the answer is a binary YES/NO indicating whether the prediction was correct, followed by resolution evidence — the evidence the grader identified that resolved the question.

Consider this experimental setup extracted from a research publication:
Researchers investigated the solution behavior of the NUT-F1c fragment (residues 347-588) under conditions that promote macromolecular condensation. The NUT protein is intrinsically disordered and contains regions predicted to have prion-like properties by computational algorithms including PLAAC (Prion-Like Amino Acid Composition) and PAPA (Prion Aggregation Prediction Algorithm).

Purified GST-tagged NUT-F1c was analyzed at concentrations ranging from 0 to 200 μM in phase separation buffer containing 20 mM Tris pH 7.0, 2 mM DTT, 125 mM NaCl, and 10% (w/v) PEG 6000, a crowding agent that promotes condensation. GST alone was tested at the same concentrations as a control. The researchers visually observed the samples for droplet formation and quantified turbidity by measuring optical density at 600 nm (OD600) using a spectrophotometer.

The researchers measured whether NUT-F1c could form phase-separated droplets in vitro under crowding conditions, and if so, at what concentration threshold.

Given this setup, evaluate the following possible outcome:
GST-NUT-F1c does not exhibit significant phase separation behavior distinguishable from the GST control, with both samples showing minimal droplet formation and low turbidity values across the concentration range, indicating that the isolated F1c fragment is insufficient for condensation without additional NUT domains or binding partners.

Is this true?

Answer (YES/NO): NO